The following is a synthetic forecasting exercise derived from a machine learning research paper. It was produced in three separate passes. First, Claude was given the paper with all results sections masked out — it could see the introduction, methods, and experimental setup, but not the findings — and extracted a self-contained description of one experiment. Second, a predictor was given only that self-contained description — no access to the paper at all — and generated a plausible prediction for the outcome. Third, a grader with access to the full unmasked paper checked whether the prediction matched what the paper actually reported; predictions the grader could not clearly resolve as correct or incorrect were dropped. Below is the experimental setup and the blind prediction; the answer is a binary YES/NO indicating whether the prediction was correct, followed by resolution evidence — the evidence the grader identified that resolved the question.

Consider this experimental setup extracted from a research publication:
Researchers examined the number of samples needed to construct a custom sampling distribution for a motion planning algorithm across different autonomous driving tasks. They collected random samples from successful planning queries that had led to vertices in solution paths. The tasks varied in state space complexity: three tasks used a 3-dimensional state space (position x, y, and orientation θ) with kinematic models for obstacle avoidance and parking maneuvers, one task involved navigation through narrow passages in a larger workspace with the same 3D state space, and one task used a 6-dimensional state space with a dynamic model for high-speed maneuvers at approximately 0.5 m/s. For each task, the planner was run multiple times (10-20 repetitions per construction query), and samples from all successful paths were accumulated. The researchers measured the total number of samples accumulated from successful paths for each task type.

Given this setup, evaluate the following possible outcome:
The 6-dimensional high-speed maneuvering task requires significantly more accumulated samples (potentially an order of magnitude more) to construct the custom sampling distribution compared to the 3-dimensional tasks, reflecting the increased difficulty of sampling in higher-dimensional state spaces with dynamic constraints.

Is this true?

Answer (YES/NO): NO